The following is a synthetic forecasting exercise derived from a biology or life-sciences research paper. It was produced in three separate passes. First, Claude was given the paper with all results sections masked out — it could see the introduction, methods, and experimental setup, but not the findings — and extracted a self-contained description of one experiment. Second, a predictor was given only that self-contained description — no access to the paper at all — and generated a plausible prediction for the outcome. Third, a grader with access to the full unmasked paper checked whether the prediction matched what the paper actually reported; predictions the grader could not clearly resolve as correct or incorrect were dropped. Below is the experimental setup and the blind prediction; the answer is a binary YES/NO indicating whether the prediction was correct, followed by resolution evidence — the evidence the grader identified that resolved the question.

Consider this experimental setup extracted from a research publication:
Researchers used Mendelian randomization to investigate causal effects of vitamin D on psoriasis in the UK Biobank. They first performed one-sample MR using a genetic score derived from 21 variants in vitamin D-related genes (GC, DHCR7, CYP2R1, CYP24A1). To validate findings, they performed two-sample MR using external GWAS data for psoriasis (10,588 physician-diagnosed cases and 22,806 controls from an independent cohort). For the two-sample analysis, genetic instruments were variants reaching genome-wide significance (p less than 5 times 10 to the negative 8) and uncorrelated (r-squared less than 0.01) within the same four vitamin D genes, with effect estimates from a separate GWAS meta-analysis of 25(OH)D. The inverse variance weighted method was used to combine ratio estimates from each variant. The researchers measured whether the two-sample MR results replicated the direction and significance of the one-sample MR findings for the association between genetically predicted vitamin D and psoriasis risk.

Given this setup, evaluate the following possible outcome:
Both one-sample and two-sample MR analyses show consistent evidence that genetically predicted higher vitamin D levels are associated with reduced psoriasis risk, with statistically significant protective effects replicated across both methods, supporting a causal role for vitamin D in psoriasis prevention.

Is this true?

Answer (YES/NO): YES